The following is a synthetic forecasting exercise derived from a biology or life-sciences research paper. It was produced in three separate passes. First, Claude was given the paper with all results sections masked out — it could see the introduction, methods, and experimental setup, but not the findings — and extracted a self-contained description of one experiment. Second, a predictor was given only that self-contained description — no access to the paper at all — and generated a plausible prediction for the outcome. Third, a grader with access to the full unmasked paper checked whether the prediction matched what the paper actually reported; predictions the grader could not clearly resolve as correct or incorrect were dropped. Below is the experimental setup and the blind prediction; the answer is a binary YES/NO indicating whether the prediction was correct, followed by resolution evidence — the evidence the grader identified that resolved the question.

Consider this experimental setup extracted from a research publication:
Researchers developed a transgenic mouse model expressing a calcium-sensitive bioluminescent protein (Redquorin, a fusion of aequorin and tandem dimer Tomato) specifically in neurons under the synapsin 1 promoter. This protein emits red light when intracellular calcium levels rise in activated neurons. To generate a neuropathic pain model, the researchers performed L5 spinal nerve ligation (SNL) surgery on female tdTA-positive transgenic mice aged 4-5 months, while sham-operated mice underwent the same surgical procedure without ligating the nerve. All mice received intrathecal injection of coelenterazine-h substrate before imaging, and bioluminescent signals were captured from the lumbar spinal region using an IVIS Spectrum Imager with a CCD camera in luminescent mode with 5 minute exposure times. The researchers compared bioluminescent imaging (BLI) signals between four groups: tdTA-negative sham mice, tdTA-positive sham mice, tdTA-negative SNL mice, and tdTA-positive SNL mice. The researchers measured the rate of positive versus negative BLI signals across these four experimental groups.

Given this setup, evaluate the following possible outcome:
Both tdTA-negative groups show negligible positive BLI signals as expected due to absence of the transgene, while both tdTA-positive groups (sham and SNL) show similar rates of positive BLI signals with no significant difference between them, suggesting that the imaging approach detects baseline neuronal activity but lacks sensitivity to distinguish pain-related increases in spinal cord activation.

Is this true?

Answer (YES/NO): NO